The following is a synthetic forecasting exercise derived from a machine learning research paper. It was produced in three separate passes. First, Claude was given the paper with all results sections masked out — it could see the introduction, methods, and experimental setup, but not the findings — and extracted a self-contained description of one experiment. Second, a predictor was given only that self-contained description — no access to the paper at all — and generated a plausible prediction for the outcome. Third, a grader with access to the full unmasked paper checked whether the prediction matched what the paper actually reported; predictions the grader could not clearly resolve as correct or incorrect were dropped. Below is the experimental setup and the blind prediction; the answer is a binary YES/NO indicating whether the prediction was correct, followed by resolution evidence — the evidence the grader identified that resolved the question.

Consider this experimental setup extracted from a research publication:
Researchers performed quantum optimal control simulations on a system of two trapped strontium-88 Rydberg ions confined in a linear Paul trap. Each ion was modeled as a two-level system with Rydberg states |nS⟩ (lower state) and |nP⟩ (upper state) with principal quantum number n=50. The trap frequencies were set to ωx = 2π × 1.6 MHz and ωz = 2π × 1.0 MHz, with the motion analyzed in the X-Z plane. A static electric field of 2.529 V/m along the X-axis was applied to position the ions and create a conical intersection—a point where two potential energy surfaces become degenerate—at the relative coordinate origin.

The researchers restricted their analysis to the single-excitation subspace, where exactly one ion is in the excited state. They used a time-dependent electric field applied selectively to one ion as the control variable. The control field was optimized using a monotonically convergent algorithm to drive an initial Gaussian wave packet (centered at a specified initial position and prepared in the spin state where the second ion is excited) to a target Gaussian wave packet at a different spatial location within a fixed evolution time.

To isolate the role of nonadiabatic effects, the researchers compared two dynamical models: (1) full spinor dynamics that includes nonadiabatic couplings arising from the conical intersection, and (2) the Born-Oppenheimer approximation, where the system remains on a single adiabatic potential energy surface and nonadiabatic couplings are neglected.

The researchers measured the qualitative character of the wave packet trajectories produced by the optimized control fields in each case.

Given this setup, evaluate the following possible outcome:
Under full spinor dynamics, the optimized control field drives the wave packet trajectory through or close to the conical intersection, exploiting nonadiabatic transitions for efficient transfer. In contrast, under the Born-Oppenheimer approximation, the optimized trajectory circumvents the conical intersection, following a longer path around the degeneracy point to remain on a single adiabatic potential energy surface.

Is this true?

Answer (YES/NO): NO